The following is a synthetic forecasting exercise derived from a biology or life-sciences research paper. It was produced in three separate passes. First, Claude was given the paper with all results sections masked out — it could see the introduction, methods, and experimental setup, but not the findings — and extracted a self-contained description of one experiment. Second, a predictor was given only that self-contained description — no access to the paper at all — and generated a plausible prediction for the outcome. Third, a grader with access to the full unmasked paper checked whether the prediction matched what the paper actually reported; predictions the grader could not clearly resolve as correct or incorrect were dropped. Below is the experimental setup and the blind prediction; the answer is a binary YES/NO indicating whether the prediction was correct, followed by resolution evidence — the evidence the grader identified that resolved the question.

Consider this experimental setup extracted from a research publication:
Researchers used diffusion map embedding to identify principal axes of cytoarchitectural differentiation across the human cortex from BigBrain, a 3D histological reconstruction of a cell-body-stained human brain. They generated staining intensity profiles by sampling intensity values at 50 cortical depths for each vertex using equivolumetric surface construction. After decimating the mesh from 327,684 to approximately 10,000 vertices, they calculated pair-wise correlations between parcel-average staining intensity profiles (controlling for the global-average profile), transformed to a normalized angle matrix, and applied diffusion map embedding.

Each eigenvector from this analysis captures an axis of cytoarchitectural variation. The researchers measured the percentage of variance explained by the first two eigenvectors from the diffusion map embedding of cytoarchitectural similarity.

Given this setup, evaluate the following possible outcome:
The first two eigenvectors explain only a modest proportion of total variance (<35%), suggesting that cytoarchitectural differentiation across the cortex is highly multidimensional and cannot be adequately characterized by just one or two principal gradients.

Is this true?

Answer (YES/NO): NO